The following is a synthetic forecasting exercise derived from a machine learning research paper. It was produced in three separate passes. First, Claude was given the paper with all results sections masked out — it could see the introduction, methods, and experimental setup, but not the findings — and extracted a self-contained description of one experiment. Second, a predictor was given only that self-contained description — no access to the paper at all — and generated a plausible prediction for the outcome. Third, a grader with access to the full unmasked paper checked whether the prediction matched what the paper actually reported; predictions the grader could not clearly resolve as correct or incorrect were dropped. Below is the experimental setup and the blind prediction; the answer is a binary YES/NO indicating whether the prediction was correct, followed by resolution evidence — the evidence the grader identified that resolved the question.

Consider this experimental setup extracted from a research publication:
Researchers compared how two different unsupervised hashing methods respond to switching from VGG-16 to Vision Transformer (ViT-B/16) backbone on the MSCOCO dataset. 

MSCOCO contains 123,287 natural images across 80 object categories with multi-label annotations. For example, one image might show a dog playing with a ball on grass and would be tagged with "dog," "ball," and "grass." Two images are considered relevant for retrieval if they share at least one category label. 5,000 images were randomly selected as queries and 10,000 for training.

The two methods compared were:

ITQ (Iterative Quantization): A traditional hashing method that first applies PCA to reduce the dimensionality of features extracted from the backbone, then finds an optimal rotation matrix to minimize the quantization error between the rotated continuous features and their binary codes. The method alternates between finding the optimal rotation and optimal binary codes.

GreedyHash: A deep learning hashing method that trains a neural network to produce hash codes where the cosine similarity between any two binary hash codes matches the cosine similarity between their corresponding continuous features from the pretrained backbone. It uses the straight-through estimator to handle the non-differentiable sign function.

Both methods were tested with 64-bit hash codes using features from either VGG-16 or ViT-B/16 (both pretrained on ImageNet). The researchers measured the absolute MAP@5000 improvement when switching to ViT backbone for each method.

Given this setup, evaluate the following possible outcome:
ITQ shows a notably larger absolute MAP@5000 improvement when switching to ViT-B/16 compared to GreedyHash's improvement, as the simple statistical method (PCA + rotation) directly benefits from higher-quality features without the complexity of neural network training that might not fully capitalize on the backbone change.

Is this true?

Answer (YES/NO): YES